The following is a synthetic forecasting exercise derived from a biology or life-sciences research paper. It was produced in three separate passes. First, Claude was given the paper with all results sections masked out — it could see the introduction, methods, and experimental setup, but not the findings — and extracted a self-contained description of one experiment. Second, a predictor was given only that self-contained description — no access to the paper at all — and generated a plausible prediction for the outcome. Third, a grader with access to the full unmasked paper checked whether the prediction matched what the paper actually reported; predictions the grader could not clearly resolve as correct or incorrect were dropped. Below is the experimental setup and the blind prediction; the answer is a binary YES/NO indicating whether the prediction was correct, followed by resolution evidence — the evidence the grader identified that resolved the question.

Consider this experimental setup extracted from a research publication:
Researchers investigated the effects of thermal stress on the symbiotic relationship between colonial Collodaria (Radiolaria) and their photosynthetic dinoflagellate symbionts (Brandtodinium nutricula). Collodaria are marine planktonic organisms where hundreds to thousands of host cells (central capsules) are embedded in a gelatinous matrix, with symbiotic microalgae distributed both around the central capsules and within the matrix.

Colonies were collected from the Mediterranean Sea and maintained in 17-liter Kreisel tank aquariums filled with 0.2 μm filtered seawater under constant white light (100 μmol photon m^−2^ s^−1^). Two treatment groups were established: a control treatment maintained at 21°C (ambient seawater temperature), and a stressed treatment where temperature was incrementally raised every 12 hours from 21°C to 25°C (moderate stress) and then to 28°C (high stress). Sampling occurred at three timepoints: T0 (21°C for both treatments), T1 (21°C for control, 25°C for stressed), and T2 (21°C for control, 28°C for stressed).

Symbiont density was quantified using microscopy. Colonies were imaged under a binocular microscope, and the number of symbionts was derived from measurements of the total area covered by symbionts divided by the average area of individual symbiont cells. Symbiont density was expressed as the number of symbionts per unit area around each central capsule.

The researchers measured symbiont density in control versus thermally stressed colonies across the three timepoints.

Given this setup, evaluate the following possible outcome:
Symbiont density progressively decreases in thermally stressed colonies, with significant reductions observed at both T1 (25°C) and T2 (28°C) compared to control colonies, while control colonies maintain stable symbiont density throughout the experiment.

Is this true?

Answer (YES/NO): NO